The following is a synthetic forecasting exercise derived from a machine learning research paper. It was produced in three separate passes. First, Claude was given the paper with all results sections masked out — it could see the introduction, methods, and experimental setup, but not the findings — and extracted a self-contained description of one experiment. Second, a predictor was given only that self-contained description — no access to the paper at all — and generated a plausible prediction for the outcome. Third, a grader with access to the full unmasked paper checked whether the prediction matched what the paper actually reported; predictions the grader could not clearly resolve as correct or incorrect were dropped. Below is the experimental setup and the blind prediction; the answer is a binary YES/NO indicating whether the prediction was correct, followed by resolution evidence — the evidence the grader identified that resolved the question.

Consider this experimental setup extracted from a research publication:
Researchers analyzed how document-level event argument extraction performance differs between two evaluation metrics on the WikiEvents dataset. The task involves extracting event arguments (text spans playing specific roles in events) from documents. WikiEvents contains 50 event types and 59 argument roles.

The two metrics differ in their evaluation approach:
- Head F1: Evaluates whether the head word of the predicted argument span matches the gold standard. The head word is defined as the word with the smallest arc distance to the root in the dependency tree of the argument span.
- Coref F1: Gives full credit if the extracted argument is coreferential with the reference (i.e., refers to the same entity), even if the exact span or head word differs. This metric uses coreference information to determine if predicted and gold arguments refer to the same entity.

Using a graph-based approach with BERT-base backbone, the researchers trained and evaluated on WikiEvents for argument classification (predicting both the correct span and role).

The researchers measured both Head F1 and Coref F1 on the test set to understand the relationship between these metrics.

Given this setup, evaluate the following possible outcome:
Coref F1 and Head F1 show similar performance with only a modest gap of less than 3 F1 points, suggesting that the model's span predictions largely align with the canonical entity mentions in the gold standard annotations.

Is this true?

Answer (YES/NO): YES